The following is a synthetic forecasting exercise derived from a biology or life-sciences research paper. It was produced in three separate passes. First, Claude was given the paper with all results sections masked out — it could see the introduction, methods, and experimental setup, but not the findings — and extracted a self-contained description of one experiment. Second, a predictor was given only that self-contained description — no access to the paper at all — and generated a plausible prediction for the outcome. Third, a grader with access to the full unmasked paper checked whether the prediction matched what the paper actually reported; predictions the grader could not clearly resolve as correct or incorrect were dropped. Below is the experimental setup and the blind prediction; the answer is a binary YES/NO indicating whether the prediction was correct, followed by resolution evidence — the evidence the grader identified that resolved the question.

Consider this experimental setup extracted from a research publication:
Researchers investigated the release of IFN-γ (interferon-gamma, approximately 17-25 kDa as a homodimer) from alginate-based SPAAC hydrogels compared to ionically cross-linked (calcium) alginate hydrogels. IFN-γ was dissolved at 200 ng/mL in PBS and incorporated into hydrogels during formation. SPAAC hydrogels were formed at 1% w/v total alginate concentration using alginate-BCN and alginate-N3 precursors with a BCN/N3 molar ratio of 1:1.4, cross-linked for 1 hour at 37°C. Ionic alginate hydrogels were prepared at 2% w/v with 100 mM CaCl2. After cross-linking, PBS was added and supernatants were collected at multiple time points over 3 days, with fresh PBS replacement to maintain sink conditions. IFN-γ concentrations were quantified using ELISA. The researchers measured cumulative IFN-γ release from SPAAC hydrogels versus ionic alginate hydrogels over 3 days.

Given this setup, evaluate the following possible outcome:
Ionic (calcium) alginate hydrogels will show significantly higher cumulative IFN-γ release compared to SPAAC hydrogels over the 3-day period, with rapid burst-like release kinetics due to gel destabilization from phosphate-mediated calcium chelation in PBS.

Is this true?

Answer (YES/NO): NO